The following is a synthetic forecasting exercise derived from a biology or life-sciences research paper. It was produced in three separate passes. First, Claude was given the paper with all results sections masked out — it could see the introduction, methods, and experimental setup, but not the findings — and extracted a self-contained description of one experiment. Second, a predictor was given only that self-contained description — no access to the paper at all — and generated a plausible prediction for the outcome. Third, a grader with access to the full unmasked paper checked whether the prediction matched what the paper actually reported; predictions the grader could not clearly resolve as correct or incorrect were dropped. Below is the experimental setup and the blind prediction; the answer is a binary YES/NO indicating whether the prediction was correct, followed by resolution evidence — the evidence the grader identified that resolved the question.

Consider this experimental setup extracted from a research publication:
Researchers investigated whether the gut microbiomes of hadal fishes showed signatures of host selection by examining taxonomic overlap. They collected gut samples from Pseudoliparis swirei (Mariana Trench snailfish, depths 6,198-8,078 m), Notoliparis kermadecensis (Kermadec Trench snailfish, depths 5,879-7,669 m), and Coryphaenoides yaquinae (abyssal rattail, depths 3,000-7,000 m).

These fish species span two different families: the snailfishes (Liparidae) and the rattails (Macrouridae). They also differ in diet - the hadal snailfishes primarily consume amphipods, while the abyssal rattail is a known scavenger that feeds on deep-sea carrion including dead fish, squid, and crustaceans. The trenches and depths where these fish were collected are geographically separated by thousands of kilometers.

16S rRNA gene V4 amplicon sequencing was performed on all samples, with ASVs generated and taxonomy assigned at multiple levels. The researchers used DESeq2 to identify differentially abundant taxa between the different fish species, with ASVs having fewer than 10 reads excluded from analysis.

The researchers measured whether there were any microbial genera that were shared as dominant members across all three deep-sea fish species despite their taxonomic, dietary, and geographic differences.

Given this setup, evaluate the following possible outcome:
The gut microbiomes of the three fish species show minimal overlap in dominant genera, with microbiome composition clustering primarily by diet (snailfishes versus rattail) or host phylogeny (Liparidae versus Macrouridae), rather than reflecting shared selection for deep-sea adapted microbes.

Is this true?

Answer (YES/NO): NO